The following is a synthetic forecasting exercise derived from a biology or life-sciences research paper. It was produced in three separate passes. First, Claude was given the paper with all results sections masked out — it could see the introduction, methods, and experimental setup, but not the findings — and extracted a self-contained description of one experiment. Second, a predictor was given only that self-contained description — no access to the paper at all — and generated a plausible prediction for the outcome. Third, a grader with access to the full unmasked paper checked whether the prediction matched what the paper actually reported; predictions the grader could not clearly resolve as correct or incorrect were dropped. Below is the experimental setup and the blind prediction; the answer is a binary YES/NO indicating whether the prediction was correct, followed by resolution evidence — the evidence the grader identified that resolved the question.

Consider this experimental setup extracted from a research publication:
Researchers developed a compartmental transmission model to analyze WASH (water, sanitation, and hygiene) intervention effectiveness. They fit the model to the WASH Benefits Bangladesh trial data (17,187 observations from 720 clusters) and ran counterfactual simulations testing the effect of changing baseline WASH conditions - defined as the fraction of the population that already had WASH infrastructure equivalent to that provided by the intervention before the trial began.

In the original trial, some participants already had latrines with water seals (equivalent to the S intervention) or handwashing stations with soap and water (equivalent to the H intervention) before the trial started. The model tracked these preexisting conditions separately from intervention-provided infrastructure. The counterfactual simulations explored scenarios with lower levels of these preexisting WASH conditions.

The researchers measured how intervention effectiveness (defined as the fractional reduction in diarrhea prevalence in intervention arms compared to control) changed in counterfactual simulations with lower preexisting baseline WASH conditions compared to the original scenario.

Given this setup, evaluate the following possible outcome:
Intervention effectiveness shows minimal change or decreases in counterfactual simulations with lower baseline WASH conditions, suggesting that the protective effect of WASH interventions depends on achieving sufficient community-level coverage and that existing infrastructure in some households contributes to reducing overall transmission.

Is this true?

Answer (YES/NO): YES